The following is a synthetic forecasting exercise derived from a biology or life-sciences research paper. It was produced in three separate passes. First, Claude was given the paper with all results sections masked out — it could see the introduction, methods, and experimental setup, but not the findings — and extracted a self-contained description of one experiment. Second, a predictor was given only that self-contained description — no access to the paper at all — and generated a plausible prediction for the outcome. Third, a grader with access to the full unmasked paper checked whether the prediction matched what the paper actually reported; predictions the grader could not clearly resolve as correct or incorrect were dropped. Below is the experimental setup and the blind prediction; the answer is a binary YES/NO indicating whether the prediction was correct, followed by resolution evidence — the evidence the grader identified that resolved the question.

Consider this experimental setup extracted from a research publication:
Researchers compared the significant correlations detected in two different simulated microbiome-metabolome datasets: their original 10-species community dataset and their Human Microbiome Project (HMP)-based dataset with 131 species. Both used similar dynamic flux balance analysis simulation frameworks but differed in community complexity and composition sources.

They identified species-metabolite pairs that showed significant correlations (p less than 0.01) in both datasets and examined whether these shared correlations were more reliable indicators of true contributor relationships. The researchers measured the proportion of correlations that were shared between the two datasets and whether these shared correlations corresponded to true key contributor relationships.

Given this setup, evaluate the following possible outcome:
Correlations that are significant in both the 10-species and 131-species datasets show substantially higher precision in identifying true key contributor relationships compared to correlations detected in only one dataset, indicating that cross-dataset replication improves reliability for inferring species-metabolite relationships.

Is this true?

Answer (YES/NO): NO